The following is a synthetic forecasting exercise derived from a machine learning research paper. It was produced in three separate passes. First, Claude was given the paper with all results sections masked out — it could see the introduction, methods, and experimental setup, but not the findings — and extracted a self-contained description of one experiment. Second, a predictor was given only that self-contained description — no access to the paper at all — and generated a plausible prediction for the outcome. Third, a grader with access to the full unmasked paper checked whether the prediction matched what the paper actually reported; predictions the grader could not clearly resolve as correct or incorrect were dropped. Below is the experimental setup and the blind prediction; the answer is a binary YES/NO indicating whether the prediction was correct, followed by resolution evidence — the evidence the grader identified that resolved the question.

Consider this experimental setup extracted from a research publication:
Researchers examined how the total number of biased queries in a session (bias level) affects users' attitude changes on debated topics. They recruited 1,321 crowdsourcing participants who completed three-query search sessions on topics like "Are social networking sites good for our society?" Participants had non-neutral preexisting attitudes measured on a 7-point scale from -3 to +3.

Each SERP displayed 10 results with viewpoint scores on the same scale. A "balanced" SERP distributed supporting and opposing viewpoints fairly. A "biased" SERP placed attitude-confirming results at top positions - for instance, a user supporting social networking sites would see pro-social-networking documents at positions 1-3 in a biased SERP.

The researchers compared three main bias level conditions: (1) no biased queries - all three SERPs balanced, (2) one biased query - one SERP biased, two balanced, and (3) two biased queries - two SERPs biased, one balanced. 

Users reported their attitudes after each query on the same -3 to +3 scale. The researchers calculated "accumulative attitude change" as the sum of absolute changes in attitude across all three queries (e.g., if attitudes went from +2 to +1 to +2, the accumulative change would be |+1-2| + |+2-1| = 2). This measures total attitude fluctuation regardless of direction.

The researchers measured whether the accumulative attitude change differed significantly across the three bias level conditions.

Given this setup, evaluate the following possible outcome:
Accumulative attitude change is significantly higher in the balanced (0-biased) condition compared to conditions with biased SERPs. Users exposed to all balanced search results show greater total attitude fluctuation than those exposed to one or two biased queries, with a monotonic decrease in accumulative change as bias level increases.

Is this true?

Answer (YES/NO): NO